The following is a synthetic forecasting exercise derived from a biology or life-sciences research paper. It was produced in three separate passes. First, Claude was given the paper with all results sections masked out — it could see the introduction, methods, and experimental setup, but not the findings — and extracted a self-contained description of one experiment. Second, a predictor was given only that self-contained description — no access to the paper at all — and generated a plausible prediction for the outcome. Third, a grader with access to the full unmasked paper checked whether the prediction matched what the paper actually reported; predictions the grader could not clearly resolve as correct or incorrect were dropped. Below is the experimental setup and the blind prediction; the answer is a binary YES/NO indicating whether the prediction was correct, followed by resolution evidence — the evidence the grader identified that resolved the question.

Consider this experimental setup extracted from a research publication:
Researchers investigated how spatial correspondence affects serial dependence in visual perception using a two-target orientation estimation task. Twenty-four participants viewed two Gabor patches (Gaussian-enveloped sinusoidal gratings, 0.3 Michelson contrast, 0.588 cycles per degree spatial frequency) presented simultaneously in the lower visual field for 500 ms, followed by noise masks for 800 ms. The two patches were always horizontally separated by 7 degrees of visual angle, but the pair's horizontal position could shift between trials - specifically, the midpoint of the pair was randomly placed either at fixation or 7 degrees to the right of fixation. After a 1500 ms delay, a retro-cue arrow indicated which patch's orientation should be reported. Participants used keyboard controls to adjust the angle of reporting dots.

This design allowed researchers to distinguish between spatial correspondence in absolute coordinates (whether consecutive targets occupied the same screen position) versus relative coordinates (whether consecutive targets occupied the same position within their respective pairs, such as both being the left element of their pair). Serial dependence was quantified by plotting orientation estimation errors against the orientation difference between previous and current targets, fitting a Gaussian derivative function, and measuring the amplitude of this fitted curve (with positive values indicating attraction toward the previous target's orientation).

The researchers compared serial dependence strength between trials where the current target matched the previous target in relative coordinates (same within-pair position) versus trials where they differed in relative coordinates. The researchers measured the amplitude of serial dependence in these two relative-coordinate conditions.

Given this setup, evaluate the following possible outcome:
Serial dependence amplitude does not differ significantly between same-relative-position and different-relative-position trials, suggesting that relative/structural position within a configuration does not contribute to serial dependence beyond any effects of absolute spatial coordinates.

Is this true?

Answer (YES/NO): NO